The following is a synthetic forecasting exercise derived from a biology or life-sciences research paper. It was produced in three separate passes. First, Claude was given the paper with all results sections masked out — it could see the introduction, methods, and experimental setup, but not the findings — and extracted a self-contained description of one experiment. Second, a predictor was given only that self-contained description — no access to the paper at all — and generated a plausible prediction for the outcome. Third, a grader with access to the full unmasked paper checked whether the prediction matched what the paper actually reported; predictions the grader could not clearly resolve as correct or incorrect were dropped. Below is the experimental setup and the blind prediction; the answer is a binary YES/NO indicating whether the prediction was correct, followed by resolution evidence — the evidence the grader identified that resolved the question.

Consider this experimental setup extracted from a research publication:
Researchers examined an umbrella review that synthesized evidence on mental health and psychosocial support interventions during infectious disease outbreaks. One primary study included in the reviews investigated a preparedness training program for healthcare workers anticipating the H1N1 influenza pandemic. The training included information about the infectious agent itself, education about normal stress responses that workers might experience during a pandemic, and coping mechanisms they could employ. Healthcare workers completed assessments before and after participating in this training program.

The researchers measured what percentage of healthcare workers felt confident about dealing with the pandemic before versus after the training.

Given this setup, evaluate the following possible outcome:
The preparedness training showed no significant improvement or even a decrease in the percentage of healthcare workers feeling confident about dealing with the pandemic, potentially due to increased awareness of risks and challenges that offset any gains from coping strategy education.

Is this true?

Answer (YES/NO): NO